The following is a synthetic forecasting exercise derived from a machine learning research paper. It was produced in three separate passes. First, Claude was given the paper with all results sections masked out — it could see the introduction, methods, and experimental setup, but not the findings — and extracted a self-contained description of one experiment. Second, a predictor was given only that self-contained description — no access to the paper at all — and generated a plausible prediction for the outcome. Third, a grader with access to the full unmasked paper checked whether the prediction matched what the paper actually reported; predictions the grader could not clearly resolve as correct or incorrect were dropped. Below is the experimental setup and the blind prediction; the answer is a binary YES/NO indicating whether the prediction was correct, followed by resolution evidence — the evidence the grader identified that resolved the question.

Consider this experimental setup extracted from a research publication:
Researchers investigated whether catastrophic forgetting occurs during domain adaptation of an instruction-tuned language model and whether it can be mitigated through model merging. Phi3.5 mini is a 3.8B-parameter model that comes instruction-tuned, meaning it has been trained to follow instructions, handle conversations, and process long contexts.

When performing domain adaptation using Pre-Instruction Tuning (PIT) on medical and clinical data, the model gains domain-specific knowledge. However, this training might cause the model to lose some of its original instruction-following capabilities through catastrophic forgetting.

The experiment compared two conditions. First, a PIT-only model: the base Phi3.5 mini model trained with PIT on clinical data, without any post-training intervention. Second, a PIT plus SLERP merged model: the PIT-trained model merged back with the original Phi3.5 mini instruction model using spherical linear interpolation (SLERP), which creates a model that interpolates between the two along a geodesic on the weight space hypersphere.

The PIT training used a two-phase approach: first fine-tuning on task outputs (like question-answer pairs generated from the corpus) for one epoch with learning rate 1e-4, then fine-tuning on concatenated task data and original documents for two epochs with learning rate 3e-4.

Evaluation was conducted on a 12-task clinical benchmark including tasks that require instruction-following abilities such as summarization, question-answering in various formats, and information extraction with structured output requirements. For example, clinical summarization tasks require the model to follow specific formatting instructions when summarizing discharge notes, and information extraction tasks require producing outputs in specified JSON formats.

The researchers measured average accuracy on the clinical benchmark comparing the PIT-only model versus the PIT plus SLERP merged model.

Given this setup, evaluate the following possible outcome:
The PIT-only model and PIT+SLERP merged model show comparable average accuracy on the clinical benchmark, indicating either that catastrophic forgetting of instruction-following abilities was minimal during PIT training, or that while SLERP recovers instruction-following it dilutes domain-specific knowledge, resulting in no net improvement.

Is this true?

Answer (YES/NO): NO